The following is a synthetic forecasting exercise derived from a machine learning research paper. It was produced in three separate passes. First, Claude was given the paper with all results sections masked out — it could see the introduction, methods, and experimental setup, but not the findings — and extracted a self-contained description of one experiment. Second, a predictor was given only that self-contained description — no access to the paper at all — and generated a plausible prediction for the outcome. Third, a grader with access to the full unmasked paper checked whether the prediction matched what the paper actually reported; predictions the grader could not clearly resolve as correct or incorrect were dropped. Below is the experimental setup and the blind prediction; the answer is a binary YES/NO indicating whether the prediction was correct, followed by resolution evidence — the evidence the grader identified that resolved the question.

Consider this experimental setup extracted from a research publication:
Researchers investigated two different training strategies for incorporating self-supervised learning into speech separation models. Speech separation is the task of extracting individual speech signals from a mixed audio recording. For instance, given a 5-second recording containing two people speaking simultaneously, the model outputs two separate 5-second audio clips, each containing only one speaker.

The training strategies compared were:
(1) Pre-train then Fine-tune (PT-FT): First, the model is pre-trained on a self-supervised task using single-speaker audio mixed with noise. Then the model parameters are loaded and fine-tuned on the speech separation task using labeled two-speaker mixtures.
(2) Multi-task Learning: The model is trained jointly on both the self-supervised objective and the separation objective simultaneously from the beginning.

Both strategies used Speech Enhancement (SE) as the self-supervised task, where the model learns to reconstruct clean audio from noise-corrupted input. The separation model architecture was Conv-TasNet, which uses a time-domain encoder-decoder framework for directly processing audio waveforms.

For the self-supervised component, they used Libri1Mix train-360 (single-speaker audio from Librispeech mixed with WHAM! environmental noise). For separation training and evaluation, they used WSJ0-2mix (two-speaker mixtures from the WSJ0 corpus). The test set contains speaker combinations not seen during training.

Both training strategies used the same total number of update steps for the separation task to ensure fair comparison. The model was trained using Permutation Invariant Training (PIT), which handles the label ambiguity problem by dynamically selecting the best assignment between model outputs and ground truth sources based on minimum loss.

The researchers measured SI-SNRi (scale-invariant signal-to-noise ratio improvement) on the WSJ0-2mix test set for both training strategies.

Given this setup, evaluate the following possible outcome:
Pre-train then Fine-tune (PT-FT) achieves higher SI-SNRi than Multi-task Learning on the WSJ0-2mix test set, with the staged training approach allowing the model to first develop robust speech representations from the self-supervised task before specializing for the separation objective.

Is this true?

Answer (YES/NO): YES